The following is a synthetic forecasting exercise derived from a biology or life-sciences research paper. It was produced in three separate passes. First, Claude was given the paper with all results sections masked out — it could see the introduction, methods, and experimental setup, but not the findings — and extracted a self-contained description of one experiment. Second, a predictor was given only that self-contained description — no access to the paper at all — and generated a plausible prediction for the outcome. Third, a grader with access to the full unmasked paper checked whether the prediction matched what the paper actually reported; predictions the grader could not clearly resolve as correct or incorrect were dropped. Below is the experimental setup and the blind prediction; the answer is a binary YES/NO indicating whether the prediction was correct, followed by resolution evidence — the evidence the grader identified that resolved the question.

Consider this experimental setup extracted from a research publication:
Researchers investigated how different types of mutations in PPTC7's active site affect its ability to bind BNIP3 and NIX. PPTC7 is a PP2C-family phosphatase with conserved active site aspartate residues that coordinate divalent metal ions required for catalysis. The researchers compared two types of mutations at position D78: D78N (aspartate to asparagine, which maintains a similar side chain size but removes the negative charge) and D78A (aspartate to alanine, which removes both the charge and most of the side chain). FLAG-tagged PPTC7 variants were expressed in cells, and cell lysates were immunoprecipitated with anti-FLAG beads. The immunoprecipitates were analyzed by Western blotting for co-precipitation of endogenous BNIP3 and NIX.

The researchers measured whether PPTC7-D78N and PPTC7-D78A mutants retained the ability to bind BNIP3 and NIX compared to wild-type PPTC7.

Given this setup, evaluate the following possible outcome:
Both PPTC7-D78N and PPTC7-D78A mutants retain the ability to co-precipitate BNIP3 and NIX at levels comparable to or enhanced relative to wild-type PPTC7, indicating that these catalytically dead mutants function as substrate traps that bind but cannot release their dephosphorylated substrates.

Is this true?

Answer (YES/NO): NO